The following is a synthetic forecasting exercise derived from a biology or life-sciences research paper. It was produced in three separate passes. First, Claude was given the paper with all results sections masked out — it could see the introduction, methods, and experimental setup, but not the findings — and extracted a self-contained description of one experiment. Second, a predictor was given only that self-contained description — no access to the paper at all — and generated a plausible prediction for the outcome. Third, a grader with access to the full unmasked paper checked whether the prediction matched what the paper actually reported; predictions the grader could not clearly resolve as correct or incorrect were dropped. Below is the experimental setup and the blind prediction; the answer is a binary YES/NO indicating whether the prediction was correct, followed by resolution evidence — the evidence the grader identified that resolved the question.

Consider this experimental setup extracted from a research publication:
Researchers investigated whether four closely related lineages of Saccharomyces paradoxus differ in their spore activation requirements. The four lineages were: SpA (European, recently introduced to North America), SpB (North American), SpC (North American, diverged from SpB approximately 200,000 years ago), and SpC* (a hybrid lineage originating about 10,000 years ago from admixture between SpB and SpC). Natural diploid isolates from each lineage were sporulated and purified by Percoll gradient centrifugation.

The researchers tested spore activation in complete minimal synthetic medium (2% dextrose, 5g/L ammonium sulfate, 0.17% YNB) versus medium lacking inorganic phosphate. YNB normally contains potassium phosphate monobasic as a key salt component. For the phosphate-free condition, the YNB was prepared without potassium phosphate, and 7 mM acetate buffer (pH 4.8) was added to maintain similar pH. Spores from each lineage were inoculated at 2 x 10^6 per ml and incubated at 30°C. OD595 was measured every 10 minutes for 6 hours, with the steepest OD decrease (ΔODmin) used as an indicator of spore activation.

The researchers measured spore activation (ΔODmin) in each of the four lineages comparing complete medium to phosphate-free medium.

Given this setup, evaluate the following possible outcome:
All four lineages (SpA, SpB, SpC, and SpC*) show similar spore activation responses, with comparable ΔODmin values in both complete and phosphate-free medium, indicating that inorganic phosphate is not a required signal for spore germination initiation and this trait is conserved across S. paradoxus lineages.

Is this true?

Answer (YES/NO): NO